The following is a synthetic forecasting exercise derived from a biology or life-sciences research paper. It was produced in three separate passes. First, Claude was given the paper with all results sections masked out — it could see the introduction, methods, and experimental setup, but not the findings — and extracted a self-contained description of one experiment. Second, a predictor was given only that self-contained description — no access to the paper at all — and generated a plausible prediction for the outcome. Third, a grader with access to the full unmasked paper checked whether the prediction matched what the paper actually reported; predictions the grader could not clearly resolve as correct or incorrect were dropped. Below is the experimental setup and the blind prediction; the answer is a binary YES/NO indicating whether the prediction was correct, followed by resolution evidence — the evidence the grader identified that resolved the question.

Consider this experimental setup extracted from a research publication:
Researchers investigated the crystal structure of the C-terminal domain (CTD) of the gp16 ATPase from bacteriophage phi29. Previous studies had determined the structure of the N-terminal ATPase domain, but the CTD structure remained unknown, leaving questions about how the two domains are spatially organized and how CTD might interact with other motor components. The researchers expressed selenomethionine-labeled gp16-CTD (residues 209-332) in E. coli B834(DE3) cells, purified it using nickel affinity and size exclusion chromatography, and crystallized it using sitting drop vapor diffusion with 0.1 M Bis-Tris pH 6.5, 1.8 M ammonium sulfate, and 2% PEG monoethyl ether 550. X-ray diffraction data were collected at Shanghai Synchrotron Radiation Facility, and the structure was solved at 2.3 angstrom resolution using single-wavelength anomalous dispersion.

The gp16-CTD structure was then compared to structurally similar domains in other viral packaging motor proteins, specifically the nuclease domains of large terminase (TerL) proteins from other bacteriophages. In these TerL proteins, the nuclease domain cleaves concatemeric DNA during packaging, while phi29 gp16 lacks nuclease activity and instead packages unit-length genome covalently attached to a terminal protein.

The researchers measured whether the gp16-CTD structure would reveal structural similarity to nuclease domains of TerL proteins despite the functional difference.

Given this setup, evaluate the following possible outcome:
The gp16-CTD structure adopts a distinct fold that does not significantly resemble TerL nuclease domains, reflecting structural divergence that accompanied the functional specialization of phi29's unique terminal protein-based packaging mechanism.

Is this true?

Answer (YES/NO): NO